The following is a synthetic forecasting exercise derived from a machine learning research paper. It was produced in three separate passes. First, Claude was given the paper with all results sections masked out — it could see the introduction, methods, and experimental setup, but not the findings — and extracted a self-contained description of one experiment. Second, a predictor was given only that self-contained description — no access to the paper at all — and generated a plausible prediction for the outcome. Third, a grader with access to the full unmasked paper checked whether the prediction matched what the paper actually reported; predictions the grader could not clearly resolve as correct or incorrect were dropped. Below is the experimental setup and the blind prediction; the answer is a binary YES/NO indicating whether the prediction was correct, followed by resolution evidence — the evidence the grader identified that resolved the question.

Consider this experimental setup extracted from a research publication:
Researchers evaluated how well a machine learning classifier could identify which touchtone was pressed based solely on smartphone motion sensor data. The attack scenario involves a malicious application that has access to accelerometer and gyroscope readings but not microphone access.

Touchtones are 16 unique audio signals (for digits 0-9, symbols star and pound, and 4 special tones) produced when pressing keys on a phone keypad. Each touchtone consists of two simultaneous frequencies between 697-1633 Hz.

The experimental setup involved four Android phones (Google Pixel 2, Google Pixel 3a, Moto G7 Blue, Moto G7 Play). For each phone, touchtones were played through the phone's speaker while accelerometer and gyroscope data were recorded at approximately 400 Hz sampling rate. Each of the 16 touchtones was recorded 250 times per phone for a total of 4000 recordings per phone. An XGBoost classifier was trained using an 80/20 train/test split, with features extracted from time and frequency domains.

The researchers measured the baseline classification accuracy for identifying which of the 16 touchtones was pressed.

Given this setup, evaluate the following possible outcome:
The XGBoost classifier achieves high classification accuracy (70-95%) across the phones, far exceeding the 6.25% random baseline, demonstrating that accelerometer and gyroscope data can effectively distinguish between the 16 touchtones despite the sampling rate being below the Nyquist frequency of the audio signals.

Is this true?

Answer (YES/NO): NO